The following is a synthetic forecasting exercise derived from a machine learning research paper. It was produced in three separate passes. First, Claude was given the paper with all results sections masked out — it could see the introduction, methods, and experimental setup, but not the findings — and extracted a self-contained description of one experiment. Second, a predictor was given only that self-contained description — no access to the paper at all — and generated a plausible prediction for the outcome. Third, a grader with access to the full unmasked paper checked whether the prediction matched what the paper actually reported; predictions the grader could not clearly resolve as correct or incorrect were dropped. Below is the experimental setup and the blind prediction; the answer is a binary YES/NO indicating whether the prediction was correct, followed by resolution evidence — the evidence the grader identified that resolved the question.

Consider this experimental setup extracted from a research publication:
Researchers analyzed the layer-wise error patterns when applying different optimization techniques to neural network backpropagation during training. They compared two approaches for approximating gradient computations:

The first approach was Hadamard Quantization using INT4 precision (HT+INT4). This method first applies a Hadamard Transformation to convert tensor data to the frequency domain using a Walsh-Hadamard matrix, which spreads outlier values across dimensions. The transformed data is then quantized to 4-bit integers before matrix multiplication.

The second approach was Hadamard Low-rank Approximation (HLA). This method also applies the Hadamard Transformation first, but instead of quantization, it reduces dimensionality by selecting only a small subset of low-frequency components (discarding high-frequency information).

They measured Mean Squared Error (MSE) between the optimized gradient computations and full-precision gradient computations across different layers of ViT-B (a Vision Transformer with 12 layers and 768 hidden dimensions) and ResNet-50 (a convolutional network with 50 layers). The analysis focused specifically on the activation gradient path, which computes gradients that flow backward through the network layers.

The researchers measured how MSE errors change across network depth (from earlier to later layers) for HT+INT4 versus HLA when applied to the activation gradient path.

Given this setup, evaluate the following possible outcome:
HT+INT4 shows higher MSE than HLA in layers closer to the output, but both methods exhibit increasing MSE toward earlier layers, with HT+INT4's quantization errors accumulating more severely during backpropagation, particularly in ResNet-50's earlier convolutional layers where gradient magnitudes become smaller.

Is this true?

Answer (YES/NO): NO